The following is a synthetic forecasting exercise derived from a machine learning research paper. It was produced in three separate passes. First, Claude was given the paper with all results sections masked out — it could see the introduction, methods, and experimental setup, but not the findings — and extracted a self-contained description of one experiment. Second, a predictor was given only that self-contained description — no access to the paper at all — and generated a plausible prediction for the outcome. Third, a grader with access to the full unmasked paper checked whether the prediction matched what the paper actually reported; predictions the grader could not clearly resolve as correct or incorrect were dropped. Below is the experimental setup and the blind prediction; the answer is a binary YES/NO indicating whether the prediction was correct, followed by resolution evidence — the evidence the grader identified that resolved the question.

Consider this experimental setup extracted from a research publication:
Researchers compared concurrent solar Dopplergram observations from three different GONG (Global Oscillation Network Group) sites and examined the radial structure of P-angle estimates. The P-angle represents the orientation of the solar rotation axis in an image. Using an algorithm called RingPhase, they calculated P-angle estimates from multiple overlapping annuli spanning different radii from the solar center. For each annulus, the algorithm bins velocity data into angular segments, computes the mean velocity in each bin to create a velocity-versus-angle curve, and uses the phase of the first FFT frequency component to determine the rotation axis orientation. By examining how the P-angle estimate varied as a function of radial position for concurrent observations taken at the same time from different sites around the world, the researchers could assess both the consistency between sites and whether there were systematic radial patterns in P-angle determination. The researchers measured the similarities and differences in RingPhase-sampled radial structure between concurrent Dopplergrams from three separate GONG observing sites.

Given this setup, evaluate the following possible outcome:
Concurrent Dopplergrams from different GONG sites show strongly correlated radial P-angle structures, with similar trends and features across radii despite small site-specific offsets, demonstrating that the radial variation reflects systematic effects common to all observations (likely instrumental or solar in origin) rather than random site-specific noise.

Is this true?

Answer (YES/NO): NO